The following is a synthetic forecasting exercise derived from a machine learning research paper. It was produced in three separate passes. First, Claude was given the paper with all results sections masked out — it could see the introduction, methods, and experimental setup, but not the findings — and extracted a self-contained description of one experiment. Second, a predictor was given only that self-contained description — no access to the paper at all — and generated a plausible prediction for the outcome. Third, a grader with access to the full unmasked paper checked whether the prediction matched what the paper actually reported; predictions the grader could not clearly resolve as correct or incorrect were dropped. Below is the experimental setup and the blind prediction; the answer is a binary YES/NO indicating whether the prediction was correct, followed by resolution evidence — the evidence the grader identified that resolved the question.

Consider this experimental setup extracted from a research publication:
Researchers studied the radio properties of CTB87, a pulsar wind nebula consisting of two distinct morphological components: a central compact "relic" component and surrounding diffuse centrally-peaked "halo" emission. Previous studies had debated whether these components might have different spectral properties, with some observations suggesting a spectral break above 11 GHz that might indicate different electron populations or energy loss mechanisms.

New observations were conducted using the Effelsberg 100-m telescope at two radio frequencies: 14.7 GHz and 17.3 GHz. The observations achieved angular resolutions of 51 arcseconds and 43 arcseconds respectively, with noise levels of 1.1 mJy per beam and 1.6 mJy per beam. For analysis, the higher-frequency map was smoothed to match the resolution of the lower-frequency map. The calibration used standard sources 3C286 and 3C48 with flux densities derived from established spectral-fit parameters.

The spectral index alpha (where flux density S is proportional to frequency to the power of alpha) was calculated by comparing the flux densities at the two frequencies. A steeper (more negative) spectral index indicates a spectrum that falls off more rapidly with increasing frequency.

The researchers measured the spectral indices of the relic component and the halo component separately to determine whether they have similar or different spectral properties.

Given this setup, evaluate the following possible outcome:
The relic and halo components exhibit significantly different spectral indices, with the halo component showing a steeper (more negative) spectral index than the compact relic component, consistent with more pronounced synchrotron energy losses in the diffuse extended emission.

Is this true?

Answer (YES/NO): NO